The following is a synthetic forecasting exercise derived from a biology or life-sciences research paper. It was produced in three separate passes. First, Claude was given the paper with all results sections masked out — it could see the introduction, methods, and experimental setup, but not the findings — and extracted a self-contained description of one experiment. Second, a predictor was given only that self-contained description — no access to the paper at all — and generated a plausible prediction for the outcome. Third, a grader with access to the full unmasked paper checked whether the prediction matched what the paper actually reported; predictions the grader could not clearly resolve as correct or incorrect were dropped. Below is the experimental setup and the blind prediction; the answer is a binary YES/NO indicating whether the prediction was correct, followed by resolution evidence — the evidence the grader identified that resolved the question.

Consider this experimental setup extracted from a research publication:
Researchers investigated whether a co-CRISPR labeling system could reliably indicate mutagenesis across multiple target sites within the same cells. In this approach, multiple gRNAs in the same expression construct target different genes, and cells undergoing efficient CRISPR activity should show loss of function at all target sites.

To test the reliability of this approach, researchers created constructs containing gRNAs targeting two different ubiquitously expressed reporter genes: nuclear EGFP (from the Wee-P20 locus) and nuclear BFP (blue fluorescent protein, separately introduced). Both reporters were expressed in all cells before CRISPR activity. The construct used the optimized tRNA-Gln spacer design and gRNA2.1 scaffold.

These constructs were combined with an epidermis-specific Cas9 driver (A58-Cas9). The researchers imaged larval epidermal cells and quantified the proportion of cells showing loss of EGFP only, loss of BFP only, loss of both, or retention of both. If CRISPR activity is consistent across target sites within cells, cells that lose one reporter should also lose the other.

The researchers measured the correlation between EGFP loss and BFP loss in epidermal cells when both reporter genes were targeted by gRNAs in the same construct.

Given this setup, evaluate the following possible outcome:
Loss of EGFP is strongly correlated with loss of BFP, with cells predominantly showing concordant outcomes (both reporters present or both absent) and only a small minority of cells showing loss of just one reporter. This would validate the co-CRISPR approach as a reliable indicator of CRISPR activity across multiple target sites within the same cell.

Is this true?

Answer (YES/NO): YES